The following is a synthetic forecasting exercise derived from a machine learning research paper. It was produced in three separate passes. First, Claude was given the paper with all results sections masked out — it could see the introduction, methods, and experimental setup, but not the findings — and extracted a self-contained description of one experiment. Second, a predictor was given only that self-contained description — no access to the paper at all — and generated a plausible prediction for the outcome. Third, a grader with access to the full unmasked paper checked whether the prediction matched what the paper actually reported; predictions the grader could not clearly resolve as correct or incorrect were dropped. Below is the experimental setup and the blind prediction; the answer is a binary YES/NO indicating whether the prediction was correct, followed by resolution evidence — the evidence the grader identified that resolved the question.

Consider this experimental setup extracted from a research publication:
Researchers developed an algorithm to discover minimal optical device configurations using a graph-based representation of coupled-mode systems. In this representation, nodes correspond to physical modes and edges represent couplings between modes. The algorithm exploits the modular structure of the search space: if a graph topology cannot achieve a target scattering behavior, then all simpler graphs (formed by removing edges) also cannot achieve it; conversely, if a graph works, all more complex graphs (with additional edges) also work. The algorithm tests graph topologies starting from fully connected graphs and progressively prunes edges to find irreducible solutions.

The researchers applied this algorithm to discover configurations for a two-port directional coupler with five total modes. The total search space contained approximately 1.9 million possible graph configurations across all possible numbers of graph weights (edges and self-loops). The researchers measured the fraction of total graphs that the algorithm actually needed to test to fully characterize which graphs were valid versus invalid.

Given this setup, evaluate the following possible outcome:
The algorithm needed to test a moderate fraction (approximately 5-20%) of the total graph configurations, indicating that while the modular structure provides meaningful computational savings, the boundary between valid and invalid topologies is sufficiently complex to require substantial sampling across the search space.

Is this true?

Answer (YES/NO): NO